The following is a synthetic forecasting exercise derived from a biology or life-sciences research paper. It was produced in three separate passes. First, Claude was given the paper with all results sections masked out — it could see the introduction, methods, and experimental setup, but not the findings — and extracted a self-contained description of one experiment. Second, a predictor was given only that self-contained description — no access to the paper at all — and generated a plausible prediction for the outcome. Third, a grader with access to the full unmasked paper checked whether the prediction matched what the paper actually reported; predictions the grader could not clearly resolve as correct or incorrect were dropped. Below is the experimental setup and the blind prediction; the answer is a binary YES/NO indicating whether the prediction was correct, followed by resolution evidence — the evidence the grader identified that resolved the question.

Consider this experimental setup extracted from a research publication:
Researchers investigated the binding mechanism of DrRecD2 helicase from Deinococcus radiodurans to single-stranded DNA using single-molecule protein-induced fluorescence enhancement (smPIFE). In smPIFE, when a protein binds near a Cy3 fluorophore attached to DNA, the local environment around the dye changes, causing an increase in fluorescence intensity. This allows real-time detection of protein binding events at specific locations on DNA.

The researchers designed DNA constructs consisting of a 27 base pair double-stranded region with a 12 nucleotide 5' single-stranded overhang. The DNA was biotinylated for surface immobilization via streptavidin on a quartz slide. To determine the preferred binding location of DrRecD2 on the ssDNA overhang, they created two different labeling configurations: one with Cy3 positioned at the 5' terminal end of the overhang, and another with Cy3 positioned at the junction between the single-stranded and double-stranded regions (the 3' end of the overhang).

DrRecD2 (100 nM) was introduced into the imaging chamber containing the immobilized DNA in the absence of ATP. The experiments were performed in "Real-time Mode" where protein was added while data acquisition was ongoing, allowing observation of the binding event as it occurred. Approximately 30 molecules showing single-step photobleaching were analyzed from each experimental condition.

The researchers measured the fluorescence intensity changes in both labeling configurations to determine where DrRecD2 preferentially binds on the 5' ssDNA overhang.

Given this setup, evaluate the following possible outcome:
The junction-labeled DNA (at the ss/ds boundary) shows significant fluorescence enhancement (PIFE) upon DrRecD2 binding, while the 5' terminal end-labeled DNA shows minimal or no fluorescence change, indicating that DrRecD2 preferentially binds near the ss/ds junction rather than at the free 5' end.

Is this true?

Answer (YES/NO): NO